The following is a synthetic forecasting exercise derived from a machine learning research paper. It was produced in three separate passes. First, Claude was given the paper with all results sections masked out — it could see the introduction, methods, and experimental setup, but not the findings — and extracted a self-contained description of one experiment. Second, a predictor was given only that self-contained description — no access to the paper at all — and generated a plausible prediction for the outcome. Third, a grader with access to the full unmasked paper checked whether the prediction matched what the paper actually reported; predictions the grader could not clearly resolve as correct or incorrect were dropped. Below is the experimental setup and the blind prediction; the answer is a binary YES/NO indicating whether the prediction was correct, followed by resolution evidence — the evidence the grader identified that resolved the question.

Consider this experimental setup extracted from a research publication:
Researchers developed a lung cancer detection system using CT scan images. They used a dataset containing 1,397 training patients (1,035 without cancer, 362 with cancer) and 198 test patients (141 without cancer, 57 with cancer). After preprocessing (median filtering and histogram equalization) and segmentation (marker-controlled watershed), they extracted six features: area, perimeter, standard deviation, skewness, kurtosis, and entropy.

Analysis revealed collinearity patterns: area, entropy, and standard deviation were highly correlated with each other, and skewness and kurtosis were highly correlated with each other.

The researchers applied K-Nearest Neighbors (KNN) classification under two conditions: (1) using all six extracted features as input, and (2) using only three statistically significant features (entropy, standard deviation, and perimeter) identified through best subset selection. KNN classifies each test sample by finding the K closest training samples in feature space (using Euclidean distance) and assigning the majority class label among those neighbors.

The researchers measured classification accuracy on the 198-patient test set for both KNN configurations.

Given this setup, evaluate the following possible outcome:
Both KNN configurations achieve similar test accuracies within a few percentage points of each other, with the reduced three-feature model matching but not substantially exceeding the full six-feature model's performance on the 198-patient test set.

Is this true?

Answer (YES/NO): YES